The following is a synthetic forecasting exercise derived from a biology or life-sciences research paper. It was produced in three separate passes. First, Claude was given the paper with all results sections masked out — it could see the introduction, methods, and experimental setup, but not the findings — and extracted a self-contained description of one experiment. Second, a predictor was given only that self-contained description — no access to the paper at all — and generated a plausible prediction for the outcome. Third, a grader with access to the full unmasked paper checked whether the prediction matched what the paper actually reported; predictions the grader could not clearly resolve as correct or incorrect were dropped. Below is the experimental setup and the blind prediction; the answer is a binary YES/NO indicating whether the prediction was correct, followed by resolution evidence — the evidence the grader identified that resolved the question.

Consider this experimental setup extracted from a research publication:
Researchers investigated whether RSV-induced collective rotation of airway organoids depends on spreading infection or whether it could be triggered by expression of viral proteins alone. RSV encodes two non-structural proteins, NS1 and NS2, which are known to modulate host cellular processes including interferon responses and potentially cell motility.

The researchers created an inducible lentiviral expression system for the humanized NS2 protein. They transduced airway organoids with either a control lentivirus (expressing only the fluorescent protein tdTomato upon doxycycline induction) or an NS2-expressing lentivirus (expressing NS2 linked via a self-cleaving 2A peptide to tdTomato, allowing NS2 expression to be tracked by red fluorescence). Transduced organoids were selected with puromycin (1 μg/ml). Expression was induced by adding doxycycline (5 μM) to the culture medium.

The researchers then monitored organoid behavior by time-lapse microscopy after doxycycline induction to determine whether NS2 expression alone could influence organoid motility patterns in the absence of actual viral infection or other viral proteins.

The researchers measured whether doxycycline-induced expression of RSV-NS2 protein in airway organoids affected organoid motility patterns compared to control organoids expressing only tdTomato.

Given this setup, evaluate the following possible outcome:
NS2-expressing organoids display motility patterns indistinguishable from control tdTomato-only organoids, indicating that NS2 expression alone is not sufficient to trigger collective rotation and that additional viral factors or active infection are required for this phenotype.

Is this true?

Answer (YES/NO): NO